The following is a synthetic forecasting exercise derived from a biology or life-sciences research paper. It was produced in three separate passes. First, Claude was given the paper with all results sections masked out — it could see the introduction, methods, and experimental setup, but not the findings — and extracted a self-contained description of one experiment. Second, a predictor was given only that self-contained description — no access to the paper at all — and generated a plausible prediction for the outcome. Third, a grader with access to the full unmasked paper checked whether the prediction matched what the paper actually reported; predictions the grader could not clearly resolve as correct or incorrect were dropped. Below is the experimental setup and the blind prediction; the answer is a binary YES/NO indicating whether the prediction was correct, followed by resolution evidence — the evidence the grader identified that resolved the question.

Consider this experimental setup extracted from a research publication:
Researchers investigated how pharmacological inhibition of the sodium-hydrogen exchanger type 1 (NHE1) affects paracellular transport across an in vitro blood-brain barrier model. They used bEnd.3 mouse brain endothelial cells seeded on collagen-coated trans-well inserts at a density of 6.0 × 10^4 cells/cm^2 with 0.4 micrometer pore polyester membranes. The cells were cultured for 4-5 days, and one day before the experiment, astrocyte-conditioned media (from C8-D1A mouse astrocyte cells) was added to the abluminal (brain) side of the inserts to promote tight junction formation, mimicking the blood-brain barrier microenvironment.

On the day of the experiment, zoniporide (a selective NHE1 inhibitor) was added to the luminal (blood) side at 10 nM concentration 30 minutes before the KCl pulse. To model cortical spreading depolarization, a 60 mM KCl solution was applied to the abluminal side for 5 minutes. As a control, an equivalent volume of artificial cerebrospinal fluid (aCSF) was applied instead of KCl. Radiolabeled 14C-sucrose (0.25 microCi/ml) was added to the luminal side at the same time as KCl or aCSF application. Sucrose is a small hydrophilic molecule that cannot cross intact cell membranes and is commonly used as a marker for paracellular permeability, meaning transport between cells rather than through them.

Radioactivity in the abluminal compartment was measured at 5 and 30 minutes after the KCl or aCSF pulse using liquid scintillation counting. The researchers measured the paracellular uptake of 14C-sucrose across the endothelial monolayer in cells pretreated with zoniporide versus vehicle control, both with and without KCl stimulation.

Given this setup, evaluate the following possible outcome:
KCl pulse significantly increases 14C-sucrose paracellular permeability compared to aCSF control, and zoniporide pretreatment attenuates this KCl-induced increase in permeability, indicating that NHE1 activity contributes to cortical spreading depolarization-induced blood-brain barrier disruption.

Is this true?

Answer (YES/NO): YES